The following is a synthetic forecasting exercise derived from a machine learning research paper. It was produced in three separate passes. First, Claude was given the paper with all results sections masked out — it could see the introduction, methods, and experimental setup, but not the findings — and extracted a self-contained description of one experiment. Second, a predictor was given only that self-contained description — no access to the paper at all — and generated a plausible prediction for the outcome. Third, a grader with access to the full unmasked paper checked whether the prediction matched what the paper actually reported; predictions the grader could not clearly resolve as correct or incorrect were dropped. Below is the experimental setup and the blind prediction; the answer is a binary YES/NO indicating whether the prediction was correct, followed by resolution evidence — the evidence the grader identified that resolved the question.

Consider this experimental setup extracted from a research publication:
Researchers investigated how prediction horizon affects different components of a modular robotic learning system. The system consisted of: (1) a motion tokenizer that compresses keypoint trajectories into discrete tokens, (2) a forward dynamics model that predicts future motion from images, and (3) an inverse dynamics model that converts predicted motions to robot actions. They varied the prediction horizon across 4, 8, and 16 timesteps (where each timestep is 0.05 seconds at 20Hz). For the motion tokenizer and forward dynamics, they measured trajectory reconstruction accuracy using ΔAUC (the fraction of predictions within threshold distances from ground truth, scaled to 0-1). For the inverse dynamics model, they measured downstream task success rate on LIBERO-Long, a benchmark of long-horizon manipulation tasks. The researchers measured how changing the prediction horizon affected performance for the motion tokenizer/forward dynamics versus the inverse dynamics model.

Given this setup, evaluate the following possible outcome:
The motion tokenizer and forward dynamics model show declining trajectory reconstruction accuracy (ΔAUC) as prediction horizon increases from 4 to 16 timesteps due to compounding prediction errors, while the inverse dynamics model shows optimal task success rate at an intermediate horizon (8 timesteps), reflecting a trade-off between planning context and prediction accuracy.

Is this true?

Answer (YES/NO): NO